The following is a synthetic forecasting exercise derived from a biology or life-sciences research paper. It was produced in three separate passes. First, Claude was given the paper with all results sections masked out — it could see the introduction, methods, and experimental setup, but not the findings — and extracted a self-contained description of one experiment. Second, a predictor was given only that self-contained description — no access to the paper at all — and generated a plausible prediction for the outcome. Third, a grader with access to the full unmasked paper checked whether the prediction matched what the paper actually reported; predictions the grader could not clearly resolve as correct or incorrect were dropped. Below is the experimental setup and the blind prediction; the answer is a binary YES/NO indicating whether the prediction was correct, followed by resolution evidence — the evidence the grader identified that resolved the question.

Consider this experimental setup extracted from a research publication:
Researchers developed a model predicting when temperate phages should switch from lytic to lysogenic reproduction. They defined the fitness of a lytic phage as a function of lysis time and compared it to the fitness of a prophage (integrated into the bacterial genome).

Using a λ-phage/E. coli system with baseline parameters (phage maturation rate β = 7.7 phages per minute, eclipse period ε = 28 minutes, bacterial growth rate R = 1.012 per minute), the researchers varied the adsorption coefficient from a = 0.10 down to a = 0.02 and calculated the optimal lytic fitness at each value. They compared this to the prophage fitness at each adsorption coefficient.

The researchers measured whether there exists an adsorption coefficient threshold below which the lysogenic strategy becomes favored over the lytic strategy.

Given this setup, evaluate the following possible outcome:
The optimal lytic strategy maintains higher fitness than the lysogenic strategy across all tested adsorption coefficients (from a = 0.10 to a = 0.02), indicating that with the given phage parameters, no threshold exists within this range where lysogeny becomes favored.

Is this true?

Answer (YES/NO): NO